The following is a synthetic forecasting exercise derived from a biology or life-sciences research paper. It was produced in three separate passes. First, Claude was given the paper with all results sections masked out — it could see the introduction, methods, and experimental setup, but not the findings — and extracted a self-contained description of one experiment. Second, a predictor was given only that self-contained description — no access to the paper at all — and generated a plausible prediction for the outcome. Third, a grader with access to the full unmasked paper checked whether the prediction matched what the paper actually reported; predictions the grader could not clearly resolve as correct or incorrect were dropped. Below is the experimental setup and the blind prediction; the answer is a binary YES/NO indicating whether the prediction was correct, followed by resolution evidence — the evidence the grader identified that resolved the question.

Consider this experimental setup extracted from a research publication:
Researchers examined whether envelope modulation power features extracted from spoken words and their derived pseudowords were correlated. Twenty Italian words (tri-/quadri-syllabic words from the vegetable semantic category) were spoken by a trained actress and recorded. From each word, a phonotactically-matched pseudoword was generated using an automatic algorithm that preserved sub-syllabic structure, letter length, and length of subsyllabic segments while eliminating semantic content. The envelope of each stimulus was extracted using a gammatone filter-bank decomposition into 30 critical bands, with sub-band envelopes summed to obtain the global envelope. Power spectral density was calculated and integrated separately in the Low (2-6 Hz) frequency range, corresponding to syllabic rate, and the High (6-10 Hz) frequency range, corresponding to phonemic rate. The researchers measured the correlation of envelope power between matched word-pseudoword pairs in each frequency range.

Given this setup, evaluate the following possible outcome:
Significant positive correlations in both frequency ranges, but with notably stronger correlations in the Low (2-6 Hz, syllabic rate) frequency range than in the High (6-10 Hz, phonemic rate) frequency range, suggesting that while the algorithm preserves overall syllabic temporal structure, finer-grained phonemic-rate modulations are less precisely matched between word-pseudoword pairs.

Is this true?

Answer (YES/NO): NO